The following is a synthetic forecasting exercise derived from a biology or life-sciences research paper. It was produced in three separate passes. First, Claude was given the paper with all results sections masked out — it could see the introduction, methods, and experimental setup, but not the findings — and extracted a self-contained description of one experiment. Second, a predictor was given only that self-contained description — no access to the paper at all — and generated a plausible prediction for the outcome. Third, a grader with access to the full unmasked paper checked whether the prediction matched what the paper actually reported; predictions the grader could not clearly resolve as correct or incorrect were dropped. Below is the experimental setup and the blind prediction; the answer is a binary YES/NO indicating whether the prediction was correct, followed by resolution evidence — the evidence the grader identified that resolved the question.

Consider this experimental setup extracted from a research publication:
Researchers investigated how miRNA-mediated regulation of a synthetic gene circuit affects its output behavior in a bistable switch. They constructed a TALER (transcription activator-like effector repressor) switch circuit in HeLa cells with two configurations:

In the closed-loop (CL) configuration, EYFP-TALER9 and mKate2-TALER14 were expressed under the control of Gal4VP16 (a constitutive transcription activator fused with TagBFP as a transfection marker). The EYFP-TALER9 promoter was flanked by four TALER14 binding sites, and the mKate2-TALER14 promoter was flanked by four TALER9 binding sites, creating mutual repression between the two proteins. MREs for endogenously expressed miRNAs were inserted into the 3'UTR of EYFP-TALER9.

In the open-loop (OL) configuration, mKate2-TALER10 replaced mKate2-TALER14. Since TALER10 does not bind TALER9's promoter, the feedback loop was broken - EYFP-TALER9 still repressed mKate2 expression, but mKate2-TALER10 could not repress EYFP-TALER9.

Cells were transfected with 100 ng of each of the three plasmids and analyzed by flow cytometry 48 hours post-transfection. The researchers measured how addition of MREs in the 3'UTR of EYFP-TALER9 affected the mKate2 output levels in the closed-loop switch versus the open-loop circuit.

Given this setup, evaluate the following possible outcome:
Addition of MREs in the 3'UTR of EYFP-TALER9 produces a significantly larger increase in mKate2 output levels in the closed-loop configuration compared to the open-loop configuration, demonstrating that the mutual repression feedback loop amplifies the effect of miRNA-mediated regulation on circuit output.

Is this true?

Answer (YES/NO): YES